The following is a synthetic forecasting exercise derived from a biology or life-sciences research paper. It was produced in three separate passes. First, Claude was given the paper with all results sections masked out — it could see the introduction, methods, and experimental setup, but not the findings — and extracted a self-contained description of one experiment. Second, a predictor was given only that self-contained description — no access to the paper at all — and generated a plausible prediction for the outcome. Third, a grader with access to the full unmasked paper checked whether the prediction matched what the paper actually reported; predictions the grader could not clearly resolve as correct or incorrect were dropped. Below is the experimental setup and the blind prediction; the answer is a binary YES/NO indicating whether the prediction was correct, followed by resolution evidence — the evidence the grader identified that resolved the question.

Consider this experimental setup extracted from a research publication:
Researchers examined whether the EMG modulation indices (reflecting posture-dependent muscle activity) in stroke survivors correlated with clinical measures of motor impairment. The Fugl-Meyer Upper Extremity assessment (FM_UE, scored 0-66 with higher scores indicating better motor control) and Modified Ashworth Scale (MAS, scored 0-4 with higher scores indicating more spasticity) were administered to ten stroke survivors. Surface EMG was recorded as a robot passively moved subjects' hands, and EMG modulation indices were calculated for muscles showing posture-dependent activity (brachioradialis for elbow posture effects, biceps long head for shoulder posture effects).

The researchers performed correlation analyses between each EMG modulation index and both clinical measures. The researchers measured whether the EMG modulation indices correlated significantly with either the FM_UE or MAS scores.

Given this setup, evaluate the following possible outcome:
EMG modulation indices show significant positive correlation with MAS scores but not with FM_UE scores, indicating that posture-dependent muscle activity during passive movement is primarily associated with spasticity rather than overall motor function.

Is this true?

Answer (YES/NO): NO